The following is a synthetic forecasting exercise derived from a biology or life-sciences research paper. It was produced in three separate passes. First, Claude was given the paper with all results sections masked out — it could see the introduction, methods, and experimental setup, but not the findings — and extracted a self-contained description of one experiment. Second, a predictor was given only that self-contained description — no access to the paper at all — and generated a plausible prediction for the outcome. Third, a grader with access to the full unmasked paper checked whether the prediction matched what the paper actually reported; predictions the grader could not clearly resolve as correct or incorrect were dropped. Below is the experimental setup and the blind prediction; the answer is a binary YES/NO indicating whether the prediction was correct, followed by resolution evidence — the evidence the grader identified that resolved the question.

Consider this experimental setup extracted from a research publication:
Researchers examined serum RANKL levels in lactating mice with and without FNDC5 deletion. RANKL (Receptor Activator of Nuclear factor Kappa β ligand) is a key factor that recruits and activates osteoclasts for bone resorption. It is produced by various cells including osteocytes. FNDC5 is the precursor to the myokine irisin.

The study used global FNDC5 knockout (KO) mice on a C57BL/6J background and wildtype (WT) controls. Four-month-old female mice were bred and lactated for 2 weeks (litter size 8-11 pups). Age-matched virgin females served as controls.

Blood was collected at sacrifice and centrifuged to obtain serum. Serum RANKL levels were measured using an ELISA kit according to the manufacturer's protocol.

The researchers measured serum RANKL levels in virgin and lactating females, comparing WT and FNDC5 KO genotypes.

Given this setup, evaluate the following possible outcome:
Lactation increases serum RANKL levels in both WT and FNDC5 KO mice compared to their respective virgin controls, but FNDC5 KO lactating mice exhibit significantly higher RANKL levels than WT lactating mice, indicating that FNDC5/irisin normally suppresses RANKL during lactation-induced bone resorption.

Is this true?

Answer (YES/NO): NO